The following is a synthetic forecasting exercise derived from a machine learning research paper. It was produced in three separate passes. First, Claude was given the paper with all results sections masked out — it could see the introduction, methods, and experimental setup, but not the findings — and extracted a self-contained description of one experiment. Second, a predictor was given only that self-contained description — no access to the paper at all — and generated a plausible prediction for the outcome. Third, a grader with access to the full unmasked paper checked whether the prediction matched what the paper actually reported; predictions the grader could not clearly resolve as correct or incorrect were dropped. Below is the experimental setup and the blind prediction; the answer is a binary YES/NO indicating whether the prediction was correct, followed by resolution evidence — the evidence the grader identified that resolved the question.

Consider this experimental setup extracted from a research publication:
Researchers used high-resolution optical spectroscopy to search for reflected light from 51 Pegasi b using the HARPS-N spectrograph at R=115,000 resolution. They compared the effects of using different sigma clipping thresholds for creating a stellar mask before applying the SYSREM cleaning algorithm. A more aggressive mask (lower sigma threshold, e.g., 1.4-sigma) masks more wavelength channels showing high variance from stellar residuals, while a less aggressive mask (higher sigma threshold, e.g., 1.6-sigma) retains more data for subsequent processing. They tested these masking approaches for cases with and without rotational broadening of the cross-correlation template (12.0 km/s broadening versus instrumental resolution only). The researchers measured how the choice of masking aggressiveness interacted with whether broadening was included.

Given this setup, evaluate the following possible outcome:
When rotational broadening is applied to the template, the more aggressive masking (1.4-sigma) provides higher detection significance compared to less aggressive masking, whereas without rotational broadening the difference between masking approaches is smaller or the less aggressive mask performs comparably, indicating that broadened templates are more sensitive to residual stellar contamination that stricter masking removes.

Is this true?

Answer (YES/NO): NO